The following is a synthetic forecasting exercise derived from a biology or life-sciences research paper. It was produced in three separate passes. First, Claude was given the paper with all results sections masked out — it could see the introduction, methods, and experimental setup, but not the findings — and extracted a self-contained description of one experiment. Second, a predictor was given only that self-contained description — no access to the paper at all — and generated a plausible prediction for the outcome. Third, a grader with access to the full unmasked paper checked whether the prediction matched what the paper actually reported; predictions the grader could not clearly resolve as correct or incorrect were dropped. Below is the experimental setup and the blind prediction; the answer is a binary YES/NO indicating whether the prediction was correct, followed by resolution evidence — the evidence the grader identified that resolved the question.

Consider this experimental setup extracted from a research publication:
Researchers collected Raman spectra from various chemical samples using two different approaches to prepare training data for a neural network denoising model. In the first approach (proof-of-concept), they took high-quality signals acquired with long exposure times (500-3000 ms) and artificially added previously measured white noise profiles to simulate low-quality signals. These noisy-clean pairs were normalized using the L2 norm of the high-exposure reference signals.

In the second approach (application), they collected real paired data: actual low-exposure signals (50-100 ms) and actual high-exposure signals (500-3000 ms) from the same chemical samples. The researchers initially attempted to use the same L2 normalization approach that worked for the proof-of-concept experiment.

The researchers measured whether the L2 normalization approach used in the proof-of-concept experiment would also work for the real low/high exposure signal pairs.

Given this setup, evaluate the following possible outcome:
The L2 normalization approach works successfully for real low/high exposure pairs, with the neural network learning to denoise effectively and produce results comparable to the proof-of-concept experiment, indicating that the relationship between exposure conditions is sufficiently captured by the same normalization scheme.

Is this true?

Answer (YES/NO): NO